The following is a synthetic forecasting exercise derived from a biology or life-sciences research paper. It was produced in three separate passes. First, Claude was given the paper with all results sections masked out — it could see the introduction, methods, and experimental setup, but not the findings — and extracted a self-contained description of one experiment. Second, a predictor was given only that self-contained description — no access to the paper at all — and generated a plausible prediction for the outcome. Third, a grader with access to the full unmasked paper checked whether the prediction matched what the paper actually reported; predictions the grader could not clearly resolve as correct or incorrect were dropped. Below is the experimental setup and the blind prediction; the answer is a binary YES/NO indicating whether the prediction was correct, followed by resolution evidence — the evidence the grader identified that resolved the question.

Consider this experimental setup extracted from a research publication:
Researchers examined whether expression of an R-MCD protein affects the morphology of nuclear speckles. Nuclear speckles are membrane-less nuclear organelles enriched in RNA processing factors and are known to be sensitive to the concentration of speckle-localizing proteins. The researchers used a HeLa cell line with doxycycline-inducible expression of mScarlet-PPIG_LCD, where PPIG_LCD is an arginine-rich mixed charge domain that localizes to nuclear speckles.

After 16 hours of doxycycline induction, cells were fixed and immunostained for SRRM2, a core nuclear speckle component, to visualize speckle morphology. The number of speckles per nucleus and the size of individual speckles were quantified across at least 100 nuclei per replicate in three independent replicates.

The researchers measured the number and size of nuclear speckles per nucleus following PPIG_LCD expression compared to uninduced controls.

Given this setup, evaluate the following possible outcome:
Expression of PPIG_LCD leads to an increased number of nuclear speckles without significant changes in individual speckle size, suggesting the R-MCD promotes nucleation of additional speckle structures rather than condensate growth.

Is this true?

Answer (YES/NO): NO